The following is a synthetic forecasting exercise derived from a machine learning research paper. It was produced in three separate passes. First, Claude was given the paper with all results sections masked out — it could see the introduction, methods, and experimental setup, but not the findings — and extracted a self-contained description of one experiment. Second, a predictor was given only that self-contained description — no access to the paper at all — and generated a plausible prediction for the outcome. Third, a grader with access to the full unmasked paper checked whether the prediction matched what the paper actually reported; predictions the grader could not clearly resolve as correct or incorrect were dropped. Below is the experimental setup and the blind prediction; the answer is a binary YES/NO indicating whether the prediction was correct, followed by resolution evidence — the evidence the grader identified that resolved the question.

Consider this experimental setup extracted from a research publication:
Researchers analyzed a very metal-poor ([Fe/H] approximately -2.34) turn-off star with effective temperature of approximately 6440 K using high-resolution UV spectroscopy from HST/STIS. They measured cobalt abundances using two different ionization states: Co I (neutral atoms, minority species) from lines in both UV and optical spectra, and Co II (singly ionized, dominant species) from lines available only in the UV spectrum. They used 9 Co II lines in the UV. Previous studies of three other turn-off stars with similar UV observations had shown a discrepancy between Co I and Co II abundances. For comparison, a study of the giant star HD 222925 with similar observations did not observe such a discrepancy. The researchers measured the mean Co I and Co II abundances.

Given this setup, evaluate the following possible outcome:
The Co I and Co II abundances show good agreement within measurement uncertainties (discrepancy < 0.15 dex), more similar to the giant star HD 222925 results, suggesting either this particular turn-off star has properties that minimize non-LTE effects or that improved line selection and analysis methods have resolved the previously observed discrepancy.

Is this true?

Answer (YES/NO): NO